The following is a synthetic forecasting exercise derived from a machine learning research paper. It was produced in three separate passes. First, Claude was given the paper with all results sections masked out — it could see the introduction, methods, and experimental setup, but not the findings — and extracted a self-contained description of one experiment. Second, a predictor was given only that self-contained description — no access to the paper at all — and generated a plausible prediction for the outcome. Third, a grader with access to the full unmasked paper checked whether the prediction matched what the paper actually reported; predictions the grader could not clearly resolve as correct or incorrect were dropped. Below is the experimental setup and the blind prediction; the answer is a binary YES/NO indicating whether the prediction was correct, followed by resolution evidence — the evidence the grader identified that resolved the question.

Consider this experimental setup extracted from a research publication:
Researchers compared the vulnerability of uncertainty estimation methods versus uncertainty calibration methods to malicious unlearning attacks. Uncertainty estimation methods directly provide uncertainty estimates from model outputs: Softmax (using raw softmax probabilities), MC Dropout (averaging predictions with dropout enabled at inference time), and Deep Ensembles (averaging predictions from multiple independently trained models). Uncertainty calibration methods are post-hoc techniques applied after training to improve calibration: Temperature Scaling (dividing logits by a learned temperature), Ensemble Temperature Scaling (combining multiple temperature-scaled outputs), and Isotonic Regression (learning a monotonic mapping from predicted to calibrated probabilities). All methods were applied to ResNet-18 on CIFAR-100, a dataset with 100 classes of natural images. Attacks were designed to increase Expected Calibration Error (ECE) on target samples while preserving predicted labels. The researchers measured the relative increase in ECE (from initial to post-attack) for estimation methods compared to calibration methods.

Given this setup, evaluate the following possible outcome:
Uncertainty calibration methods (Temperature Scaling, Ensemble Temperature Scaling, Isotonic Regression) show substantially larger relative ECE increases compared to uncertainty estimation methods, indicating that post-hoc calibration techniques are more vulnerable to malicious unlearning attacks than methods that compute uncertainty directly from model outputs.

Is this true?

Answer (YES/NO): NO